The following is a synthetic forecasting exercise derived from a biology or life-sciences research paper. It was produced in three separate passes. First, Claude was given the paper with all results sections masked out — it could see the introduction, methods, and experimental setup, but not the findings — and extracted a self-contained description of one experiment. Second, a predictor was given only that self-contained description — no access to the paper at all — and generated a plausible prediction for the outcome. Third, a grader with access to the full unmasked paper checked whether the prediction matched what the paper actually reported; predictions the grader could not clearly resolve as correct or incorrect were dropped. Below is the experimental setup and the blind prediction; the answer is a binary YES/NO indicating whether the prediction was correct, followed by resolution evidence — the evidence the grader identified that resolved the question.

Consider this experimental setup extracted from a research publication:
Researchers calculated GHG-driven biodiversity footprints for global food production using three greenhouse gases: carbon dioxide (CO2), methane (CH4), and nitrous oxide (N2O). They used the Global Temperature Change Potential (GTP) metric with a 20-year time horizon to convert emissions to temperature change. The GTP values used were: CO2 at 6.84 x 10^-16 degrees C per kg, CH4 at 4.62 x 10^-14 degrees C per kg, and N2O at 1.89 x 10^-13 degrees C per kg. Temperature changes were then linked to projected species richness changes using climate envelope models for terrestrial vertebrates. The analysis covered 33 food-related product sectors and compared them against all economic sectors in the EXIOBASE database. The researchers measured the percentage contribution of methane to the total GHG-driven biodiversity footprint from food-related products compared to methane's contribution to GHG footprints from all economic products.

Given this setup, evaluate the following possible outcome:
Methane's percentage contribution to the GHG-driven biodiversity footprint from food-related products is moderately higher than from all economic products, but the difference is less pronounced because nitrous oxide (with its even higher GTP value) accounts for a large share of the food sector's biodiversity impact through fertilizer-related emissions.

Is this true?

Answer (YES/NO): NO